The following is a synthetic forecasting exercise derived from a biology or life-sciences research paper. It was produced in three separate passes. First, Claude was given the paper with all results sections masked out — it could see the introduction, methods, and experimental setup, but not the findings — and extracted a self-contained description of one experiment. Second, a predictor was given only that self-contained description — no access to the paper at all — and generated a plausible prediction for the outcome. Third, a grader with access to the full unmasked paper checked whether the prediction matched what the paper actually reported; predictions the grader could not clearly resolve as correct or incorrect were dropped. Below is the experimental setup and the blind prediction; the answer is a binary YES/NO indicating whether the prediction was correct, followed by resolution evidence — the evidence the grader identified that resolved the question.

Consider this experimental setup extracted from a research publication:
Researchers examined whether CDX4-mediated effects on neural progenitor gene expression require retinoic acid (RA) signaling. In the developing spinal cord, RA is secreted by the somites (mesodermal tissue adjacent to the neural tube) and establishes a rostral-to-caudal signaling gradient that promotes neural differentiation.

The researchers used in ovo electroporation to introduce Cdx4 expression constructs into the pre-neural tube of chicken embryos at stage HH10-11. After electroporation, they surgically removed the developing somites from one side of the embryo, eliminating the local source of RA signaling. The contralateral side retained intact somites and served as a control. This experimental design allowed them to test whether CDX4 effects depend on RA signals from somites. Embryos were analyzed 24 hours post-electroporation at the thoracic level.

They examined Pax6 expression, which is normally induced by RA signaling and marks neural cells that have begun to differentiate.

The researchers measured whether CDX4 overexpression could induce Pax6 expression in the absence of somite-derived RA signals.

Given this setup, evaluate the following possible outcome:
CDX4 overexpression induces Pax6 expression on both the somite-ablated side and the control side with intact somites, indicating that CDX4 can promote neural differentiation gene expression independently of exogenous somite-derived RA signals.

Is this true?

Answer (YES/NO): NO